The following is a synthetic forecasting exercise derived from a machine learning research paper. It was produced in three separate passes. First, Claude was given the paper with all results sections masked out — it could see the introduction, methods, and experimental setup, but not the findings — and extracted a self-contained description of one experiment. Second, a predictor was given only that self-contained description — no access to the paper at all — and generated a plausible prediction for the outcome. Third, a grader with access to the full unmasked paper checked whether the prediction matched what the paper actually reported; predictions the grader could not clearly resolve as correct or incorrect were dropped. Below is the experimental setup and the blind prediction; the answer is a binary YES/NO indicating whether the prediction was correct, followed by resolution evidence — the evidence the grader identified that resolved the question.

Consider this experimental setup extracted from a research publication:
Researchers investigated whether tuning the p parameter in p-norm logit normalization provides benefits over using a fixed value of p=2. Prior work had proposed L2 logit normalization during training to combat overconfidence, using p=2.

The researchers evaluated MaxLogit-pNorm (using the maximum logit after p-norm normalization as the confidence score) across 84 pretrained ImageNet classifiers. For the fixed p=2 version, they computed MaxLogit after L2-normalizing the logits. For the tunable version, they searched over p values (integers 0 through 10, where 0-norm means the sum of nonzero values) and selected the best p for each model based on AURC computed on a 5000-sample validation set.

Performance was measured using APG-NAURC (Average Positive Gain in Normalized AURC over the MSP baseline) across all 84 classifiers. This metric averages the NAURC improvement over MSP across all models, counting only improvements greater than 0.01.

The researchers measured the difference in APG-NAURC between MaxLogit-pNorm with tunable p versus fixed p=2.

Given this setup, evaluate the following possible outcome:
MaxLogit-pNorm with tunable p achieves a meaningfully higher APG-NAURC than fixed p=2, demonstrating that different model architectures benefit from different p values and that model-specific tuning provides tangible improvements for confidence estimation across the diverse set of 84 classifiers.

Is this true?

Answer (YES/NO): YES